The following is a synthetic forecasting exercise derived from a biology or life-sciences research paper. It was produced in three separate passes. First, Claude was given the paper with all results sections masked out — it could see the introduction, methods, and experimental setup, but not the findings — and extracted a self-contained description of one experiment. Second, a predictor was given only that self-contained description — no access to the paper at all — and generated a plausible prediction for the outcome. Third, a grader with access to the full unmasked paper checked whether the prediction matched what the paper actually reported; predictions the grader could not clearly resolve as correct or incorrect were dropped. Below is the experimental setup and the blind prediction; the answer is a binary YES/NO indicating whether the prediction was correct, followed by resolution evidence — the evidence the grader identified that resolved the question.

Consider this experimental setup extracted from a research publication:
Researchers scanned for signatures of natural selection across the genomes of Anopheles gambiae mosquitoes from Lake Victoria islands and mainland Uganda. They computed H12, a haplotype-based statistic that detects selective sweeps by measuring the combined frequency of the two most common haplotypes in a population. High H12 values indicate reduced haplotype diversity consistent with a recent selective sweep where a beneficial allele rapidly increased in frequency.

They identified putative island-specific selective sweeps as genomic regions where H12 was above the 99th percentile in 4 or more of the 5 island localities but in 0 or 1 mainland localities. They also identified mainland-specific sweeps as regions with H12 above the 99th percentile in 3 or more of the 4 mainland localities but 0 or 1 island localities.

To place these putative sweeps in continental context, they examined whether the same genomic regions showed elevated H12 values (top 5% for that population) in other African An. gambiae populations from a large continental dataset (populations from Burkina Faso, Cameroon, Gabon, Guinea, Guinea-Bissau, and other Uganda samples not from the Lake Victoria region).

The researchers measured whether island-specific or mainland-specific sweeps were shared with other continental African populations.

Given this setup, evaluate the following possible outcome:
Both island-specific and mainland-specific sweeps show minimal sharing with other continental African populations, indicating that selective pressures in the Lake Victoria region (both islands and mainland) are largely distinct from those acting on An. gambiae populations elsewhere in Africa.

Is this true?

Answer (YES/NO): NO